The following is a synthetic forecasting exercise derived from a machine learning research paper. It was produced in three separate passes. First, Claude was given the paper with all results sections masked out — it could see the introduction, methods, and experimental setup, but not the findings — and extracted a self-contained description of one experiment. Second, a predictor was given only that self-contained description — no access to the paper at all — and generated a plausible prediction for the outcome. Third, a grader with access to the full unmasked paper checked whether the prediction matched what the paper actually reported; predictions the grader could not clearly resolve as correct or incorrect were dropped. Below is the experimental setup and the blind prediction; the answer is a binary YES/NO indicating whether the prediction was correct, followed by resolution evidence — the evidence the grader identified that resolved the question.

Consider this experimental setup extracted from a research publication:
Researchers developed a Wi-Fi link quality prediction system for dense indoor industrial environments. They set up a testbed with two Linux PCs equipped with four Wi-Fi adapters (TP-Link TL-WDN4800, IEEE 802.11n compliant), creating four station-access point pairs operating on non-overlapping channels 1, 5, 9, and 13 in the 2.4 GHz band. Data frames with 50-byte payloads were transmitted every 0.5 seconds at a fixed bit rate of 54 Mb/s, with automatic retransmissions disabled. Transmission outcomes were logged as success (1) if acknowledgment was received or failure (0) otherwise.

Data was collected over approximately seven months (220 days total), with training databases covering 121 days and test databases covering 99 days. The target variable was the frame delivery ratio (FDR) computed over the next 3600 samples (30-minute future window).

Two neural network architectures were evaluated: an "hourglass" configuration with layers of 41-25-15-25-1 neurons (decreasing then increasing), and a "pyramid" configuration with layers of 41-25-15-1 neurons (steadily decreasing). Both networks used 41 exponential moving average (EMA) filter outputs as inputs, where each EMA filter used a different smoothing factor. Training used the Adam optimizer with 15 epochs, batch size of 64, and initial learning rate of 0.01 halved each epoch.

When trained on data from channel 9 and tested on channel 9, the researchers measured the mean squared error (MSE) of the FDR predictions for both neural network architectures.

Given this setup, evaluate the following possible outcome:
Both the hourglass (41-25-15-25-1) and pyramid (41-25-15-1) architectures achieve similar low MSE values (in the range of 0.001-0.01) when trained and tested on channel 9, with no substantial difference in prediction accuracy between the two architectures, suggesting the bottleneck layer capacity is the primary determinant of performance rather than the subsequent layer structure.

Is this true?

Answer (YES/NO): YES